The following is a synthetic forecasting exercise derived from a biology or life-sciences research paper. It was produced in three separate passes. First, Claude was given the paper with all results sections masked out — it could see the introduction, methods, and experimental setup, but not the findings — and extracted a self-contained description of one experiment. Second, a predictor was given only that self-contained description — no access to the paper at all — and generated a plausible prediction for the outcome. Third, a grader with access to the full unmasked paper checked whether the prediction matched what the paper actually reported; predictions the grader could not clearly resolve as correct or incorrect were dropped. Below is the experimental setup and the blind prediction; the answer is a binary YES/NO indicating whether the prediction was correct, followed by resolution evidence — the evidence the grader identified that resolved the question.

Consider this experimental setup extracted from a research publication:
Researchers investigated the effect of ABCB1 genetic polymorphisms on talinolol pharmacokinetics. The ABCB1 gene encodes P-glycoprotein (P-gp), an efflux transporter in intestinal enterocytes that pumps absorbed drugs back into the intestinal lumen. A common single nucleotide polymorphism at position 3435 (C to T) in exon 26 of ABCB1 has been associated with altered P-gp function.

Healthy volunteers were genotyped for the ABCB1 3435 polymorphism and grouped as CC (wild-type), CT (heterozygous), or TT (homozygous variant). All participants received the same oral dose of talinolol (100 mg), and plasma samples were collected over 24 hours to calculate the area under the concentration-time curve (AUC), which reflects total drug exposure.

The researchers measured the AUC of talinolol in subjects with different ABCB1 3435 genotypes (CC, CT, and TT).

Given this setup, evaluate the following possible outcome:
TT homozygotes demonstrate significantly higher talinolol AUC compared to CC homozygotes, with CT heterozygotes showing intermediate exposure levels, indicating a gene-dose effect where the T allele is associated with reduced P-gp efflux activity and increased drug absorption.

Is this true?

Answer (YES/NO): NO